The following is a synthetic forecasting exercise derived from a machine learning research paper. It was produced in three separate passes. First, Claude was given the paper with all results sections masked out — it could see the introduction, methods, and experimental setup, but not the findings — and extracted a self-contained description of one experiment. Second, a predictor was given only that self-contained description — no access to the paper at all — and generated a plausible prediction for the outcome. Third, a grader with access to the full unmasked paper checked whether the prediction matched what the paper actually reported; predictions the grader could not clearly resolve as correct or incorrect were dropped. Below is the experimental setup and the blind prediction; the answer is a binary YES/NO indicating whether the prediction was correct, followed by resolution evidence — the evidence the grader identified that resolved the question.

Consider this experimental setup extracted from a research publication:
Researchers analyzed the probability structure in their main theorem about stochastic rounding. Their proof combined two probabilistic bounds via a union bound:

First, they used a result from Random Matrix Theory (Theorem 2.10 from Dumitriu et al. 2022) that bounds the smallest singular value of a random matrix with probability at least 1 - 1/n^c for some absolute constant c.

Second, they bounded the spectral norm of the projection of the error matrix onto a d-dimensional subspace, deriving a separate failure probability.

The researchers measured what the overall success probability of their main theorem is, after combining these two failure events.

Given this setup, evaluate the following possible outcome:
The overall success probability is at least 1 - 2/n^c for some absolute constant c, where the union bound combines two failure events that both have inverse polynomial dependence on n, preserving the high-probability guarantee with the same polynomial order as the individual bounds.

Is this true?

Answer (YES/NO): NO